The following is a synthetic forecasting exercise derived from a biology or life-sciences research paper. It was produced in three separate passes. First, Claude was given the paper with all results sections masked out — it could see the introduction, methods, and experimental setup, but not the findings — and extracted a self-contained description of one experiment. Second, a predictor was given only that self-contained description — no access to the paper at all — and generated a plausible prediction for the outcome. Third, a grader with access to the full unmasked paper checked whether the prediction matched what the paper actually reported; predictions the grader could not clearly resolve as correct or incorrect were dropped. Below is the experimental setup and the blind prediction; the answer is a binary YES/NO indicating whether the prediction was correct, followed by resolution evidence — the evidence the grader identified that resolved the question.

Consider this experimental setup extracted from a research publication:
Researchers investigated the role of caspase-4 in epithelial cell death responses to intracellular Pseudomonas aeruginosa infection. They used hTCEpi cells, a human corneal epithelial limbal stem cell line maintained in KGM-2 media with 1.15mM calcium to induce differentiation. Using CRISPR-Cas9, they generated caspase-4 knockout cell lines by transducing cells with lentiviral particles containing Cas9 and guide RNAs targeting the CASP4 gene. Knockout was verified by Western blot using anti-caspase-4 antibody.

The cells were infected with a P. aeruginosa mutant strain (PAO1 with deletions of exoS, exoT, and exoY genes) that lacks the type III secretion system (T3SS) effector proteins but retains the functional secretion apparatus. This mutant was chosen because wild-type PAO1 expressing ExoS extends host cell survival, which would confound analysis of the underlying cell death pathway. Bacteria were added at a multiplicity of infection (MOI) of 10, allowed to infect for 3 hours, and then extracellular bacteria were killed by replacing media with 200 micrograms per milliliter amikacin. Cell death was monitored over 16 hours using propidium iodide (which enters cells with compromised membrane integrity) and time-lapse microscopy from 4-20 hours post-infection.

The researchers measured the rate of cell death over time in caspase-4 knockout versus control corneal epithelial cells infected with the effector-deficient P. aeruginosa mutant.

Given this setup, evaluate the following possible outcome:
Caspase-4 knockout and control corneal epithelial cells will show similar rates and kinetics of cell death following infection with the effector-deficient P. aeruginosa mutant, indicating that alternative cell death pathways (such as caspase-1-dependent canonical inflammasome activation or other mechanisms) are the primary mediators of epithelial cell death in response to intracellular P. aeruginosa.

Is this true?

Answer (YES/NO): NO